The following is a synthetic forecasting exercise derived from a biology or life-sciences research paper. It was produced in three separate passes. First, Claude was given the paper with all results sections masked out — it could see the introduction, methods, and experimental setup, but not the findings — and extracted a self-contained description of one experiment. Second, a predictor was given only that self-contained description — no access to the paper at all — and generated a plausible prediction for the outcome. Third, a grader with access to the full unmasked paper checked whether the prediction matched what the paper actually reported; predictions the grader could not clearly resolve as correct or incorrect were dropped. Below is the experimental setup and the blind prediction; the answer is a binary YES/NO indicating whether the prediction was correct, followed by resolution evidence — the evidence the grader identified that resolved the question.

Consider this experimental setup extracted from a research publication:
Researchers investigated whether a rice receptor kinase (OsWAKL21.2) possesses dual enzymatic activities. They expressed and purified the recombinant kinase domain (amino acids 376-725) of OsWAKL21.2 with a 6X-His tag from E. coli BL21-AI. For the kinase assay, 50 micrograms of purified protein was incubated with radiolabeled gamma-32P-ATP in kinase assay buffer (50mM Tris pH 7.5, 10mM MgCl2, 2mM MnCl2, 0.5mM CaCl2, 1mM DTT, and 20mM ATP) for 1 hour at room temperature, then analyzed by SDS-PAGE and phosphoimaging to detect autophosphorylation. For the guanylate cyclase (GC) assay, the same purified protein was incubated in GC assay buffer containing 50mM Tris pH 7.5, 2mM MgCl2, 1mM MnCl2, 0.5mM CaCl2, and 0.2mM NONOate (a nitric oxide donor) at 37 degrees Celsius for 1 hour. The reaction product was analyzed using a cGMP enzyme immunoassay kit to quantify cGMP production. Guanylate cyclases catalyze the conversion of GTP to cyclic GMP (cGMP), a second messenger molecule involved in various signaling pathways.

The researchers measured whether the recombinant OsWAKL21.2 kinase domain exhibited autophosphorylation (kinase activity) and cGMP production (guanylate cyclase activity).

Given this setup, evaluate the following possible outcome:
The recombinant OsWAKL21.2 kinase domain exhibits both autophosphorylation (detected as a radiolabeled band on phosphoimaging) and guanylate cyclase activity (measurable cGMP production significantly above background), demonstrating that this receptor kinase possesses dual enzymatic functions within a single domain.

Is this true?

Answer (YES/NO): YES